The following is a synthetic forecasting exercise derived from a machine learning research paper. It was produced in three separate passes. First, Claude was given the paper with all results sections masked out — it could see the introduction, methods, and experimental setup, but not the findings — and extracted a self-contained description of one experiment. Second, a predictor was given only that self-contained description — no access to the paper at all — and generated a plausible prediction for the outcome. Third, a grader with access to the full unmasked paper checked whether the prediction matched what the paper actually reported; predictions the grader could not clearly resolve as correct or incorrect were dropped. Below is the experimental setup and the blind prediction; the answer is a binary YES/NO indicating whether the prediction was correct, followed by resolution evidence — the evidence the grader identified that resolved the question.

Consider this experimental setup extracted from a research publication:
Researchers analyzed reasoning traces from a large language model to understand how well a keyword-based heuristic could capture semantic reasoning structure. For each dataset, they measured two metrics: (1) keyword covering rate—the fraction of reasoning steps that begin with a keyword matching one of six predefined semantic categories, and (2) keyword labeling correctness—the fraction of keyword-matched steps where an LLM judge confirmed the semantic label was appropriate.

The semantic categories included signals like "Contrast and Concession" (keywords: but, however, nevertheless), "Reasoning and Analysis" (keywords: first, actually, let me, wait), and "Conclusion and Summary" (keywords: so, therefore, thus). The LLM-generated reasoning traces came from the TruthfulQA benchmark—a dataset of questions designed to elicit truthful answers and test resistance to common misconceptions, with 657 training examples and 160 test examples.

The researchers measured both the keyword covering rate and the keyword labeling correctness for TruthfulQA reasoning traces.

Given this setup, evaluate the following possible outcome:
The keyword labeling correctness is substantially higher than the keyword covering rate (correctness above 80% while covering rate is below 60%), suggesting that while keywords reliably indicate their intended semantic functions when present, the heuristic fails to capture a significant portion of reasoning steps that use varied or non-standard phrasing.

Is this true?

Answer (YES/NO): NO